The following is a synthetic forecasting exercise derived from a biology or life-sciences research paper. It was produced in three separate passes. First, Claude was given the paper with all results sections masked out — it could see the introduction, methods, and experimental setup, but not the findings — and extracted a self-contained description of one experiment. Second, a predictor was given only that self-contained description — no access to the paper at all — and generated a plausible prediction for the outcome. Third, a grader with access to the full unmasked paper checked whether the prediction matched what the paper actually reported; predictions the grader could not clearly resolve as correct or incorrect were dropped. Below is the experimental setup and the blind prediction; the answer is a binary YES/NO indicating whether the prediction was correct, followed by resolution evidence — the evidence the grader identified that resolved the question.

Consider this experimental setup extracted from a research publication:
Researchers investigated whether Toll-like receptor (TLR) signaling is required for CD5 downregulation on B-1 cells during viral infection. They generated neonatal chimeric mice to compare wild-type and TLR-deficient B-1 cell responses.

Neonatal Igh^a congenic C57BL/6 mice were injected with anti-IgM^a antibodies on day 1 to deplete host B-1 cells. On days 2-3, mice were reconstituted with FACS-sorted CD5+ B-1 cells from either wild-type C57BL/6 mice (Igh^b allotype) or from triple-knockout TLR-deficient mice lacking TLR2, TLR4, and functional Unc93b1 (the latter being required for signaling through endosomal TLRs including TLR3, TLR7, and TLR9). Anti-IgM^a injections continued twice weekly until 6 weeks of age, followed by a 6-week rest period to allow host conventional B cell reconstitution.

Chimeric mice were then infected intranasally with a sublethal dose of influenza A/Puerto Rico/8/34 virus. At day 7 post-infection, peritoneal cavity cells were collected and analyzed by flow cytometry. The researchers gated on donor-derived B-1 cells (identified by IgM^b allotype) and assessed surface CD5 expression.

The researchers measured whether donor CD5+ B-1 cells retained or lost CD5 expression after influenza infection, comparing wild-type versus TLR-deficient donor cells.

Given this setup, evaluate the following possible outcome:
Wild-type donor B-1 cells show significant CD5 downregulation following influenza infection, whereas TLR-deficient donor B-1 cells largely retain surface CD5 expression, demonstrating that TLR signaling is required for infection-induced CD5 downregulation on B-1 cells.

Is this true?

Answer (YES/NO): YES